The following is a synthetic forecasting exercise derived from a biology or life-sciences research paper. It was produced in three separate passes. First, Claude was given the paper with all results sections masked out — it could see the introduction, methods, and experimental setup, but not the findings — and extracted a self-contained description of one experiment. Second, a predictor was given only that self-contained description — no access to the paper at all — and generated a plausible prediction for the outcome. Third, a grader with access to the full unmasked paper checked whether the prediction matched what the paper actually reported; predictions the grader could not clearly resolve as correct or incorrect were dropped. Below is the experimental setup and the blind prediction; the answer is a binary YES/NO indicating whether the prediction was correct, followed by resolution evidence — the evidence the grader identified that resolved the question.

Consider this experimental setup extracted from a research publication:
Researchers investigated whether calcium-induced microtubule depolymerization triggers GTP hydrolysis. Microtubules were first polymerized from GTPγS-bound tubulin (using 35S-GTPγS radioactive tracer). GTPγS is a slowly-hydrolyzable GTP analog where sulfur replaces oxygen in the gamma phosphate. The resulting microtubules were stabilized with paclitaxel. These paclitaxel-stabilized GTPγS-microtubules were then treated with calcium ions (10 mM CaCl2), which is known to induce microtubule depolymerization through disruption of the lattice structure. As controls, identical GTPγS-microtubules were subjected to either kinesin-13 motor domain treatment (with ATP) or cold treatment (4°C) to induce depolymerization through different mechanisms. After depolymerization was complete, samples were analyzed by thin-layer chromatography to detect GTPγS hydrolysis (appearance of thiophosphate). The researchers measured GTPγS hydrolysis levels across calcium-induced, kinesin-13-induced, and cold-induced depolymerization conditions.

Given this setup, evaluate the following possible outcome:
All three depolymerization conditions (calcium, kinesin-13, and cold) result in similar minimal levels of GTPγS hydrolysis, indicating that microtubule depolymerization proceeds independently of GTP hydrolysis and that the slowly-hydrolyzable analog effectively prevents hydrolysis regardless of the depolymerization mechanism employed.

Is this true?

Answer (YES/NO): NO